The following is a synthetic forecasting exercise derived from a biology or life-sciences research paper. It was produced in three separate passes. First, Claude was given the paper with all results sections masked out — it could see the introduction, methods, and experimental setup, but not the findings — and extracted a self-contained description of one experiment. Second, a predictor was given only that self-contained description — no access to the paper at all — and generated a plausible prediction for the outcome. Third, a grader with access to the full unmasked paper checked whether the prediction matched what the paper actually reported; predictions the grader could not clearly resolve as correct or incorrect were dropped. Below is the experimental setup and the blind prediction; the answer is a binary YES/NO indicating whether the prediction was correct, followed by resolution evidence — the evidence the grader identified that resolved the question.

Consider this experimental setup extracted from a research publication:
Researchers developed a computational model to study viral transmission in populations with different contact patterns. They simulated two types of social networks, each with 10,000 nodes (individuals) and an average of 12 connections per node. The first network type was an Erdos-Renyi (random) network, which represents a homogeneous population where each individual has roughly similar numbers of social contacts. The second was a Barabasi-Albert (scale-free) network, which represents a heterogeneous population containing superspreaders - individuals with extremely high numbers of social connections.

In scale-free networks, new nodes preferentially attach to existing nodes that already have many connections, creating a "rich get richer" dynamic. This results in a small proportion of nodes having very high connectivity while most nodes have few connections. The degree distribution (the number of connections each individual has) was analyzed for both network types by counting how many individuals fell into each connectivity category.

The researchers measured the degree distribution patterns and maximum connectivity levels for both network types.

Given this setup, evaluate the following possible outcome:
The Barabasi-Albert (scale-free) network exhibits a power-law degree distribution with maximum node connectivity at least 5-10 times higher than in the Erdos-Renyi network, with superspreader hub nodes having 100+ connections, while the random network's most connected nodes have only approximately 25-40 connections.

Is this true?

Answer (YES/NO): YES